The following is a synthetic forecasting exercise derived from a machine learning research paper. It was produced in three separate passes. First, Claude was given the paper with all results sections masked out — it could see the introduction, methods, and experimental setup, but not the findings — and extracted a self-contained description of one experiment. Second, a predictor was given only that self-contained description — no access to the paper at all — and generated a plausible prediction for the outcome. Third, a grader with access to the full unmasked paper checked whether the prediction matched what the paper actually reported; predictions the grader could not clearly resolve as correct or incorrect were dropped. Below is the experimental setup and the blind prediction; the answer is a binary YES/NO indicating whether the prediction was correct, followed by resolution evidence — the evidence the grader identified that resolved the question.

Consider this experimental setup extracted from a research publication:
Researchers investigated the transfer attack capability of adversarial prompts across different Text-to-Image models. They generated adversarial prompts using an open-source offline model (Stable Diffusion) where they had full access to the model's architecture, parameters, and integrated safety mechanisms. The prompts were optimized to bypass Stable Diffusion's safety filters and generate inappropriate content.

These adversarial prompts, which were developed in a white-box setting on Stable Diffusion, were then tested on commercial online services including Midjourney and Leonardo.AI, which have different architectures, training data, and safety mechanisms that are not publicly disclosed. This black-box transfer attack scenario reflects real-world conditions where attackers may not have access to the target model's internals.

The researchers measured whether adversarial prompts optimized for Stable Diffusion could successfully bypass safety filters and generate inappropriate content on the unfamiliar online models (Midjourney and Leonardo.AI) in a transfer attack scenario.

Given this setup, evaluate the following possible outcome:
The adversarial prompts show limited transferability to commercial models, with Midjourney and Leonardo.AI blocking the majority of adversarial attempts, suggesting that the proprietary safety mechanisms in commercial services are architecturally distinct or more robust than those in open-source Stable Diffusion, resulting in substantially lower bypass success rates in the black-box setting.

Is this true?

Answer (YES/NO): YES